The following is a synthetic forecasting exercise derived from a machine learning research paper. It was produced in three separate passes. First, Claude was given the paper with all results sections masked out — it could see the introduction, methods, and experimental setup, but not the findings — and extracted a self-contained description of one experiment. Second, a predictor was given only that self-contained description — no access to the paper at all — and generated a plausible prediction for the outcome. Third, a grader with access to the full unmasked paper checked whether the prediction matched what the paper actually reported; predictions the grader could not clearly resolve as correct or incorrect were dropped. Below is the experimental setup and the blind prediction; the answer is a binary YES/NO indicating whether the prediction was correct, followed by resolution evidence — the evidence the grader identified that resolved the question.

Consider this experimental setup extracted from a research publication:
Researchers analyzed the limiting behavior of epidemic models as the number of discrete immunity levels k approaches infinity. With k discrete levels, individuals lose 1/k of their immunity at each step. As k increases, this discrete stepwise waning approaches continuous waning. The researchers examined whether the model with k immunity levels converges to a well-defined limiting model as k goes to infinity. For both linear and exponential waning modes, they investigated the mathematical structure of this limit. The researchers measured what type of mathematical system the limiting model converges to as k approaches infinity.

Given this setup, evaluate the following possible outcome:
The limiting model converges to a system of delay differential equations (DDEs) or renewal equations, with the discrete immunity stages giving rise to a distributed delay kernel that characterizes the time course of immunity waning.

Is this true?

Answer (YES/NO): NO